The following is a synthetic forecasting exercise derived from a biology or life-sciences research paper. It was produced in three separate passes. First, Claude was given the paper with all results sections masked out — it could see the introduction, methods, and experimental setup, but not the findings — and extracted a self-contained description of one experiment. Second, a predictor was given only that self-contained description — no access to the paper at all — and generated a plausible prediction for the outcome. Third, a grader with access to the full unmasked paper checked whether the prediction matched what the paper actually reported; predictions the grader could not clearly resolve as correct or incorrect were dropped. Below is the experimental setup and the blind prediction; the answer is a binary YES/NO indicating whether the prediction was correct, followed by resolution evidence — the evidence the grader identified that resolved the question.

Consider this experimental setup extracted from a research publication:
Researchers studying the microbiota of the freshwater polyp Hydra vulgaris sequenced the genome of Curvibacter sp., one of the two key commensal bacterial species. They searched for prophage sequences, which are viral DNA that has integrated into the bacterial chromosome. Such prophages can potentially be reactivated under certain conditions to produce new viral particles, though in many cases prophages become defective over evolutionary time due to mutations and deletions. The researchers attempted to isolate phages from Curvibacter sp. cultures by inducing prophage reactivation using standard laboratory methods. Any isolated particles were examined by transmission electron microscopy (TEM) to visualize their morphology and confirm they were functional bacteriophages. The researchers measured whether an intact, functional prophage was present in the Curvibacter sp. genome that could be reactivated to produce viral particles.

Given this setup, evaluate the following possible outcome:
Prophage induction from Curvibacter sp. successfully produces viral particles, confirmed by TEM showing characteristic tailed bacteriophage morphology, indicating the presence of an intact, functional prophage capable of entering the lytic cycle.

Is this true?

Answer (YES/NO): YES